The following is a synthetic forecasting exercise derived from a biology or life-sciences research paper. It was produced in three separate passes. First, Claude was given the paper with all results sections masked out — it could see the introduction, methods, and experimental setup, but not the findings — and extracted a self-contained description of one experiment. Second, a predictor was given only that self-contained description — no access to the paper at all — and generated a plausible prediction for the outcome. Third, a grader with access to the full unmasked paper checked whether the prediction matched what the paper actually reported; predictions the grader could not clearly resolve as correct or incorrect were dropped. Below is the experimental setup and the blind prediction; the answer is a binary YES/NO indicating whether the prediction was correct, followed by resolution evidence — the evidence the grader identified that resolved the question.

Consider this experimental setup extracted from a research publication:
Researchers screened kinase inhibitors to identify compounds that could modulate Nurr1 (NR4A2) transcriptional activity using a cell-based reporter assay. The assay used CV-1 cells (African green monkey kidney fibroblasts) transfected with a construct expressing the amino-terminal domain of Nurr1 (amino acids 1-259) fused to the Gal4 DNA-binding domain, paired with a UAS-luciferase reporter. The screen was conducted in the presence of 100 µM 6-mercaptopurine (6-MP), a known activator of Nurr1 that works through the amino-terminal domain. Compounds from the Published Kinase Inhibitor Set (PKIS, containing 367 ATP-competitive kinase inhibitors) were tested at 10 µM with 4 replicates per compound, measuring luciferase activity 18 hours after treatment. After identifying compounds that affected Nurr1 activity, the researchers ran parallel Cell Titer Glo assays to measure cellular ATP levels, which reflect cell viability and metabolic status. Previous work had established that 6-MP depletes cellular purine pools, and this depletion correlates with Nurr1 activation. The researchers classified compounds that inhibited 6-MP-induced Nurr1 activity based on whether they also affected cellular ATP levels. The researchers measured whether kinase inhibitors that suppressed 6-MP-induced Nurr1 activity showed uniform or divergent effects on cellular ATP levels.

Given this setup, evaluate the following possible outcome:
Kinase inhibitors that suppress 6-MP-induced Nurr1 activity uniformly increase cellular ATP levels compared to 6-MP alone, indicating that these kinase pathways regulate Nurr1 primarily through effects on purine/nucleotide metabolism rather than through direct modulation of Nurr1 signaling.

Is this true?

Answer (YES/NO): NO